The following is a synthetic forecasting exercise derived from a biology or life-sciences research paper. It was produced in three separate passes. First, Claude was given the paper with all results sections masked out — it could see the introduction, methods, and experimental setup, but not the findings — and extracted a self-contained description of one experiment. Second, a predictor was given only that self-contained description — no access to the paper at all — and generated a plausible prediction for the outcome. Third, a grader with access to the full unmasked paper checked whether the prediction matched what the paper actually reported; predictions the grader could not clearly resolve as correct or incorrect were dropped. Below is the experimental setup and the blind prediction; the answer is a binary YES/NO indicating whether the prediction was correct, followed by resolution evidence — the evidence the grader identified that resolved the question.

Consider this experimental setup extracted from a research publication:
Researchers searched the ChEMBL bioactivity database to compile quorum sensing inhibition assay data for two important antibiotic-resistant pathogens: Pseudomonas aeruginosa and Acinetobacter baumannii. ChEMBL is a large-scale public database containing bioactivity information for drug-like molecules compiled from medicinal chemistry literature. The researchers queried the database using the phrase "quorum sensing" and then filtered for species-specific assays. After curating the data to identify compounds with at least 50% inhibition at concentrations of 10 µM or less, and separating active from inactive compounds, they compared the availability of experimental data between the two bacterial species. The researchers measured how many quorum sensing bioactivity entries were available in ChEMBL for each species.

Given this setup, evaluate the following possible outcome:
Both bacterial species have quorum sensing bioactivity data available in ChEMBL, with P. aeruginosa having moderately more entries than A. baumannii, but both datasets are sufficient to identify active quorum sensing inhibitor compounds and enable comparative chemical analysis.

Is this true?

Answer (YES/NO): NO